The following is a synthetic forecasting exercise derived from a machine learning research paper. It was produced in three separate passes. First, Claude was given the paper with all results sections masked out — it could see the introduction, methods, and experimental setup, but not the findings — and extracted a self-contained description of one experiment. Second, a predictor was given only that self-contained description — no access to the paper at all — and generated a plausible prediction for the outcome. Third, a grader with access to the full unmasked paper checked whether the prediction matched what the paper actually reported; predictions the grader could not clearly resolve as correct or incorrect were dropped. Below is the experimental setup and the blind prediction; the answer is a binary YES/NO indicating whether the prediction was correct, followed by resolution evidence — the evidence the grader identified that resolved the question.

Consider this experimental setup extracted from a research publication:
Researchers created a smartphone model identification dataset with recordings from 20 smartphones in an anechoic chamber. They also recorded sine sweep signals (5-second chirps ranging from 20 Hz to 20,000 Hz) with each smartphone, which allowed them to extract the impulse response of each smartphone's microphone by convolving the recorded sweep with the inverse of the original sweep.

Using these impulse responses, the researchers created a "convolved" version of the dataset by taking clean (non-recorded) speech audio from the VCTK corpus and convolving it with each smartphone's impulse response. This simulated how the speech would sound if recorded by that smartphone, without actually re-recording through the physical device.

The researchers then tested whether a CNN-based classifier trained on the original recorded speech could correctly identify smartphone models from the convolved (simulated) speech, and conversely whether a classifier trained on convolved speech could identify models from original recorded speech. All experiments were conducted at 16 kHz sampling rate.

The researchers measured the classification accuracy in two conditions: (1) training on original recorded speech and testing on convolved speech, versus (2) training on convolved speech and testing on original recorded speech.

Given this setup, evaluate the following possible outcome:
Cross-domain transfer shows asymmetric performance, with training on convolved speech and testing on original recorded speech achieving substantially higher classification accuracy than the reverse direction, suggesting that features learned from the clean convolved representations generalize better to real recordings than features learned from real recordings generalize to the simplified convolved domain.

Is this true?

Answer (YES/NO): NO